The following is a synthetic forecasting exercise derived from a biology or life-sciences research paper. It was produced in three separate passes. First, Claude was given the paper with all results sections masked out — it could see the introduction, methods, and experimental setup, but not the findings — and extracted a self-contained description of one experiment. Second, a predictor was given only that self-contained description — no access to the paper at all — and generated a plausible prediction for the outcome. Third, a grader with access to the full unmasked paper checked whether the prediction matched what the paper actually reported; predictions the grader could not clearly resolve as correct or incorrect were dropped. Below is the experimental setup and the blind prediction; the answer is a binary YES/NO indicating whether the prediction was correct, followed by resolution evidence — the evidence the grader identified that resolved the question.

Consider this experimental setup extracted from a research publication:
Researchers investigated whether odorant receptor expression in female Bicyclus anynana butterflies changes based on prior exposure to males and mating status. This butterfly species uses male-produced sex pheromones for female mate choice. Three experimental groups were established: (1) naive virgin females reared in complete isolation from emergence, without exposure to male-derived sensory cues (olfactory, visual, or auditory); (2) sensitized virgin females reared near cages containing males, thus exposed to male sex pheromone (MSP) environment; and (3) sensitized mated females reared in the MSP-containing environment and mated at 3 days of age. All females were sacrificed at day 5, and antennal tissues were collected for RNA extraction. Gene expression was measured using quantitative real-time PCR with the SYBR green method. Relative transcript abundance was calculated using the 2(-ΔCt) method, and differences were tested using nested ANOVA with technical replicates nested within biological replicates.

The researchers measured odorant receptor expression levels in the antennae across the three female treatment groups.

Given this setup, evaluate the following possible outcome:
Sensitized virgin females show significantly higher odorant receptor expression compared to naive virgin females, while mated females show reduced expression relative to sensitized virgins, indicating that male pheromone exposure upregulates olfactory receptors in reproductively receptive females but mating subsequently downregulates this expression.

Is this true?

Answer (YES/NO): NO